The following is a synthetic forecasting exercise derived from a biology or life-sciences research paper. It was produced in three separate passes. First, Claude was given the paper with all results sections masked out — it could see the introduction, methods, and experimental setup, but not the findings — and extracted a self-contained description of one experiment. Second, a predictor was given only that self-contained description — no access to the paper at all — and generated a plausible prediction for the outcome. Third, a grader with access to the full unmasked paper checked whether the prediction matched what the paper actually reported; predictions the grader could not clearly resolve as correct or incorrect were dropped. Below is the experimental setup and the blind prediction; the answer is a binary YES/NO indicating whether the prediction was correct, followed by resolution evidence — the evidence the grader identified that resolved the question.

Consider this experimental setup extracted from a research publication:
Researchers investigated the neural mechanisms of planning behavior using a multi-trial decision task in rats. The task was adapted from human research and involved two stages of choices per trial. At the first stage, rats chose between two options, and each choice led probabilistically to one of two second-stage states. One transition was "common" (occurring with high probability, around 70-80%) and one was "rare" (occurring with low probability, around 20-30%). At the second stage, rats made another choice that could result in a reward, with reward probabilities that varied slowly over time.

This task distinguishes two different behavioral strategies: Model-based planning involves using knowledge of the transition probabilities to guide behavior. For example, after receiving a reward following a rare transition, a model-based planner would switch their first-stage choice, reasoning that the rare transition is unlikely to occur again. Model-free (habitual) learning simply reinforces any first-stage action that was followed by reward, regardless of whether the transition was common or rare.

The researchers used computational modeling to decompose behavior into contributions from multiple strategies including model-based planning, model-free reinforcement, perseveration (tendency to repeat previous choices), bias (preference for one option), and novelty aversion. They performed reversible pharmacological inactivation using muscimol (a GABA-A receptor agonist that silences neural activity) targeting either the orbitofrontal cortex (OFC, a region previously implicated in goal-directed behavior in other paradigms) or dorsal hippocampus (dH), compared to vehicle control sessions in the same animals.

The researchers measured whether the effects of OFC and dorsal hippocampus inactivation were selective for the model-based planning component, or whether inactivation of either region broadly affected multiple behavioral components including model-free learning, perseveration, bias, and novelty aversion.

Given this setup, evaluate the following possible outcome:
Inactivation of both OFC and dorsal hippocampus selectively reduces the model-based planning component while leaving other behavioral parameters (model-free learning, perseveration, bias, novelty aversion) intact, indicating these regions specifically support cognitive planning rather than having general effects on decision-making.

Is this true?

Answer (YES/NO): YES